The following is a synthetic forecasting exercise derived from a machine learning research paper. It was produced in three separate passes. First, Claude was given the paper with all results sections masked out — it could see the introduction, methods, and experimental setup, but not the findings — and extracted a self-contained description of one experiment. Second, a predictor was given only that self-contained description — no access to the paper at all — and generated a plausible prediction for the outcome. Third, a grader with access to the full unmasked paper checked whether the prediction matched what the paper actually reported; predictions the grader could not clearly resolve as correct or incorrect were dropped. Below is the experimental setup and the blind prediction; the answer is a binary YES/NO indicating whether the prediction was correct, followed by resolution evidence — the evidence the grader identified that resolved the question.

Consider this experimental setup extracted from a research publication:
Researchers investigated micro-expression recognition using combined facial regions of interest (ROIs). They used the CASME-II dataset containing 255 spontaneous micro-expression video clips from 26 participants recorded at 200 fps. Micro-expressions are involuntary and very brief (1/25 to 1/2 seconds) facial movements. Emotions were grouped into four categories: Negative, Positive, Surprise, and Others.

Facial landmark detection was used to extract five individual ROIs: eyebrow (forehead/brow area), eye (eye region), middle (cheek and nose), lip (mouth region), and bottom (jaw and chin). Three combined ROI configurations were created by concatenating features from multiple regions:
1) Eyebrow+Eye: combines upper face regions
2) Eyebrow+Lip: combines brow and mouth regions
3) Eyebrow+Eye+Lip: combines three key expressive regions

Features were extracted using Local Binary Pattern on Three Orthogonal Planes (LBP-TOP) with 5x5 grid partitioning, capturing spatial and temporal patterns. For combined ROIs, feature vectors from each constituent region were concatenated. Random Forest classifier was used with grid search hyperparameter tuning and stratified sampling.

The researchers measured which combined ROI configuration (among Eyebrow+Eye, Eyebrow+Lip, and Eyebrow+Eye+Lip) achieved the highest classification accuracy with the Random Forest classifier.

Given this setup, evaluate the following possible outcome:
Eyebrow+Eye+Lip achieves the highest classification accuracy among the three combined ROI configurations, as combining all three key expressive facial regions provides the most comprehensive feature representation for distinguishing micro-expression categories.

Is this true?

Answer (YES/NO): NO